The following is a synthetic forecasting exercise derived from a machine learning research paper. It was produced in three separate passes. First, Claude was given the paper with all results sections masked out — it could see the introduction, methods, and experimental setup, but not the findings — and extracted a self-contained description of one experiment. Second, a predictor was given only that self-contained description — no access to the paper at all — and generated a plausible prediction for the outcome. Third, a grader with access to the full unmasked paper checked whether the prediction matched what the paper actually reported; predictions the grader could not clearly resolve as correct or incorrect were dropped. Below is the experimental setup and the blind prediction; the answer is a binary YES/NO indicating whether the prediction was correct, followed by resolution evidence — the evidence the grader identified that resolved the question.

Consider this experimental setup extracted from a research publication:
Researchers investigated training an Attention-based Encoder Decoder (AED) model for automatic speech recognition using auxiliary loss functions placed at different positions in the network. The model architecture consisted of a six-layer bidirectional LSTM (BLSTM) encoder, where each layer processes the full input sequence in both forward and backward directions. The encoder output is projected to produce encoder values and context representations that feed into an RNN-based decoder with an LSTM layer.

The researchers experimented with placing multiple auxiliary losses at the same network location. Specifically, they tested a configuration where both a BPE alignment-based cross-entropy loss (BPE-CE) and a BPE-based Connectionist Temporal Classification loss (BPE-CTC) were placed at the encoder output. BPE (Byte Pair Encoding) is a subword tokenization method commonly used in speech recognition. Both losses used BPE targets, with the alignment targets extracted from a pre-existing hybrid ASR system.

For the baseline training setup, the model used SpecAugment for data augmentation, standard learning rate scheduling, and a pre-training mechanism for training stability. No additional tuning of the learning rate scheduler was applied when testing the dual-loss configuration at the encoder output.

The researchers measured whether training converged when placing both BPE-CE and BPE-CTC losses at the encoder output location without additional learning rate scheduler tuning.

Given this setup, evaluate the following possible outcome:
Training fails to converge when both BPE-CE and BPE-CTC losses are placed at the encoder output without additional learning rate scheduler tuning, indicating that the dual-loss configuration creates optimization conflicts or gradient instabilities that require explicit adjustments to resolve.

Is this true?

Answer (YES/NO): YES